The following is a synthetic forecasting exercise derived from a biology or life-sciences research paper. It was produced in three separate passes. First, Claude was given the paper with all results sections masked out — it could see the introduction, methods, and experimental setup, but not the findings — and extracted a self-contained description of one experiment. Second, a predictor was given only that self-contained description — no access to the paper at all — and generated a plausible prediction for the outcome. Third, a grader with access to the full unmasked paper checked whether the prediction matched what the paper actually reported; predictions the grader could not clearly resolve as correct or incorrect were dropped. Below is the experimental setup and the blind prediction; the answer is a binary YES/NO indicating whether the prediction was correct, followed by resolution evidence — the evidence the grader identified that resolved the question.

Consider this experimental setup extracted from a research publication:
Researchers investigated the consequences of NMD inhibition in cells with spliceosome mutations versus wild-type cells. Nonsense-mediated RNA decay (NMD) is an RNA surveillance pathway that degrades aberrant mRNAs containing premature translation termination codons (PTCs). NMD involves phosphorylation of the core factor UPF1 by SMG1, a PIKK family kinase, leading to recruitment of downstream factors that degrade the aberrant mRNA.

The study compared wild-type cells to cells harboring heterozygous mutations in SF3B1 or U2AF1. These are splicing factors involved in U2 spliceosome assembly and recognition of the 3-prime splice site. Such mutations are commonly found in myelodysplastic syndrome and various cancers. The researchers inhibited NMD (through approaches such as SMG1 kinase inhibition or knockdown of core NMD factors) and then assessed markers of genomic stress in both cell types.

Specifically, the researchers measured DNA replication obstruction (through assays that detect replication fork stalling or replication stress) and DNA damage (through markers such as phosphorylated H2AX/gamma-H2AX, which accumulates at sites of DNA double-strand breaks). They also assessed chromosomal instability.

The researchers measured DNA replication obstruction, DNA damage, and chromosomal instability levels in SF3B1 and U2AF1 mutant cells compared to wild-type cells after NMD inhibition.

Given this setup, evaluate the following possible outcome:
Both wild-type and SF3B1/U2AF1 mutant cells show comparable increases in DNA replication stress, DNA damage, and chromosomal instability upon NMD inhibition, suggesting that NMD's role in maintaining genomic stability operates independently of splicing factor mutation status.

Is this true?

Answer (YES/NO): NO